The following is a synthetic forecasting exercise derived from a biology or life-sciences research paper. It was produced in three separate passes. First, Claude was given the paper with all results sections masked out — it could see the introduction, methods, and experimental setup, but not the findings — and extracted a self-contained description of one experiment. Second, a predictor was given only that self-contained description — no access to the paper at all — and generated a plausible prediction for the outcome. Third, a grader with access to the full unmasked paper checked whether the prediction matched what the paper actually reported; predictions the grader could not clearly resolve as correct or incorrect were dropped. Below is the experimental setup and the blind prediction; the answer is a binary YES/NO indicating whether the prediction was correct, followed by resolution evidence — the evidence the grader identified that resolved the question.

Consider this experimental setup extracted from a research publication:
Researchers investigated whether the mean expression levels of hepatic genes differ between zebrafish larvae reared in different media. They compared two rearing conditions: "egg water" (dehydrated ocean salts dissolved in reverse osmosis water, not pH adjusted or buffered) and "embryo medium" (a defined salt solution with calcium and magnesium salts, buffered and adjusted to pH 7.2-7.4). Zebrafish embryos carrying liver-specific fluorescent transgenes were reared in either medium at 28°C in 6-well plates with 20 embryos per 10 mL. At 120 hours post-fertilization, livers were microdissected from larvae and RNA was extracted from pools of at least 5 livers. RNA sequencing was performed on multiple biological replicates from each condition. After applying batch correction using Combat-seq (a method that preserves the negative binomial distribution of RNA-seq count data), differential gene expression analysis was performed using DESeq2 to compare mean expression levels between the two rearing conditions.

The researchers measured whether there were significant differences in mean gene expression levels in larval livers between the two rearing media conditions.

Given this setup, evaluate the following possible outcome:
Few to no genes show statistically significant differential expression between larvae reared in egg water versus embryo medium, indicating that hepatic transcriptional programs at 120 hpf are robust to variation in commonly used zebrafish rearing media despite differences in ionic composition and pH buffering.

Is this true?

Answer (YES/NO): YES